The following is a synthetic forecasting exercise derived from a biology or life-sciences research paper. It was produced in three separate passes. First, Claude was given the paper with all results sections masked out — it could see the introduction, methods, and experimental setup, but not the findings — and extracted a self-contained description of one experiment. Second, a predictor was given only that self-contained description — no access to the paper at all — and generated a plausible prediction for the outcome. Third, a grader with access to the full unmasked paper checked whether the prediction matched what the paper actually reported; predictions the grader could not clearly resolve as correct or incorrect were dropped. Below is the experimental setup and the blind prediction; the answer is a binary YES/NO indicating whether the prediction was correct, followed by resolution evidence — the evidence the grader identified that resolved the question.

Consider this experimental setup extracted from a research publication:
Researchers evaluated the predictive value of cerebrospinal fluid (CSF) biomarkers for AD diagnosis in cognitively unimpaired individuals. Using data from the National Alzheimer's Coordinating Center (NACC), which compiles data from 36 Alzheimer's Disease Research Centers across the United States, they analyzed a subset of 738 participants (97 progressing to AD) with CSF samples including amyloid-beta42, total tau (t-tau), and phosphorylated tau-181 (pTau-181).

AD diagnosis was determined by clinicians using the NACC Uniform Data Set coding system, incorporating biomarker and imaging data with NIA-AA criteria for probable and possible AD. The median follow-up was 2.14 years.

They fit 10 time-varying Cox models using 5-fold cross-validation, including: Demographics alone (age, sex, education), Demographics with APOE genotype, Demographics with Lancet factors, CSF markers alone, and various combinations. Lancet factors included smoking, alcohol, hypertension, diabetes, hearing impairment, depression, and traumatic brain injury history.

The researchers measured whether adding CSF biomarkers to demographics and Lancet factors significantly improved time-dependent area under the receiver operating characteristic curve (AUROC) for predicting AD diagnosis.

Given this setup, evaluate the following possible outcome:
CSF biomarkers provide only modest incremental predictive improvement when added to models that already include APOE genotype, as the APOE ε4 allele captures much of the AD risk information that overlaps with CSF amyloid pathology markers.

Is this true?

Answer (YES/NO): NO